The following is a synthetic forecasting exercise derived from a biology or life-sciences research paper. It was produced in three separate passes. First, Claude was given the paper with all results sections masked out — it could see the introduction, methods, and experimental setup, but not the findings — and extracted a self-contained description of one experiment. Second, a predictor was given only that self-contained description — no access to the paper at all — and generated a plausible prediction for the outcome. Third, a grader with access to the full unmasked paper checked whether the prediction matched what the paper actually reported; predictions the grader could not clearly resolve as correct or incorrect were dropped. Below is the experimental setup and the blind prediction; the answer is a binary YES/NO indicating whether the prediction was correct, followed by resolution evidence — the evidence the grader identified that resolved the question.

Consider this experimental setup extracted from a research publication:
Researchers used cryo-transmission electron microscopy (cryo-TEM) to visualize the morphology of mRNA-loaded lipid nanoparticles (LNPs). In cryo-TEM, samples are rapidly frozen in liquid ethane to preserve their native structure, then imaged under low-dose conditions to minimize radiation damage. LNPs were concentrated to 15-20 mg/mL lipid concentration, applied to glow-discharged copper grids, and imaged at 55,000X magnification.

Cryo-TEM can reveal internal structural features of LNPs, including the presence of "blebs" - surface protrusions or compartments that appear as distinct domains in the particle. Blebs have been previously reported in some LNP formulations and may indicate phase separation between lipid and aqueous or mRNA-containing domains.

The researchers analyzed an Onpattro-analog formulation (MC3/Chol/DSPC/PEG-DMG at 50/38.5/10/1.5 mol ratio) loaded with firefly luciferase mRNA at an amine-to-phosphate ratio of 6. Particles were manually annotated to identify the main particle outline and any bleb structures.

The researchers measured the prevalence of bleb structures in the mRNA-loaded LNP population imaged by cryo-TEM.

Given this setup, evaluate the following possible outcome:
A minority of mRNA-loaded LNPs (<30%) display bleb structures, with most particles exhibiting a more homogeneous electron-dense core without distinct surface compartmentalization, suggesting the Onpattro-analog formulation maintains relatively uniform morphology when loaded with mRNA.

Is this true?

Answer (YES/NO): YES